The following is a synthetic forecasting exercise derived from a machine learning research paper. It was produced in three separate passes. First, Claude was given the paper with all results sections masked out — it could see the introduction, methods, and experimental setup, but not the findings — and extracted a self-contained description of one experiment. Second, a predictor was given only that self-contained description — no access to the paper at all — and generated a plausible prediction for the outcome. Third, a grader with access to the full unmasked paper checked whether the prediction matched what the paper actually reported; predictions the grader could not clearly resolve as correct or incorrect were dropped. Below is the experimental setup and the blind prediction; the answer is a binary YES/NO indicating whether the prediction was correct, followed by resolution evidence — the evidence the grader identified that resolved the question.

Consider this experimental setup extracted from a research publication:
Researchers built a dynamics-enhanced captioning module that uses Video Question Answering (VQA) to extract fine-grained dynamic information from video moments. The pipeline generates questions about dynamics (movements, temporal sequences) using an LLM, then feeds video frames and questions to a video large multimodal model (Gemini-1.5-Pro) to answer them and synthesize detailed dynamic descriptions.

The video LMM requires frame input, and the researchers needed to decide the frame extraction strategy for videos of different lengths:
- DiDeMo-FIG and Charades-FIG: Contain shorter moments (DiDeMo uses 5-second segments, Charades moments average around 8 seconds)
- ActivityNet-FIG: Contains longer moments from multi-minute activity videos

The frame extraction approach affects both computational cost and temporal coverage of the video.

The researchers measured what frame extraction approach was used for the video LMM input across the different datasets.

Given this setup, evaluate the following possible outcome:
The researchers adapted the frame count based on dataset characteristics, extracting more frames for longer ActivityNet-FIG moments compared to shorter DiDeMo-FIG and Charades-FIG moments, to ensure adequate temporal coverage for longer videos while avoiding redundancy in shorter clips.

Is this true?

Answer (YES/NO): NO